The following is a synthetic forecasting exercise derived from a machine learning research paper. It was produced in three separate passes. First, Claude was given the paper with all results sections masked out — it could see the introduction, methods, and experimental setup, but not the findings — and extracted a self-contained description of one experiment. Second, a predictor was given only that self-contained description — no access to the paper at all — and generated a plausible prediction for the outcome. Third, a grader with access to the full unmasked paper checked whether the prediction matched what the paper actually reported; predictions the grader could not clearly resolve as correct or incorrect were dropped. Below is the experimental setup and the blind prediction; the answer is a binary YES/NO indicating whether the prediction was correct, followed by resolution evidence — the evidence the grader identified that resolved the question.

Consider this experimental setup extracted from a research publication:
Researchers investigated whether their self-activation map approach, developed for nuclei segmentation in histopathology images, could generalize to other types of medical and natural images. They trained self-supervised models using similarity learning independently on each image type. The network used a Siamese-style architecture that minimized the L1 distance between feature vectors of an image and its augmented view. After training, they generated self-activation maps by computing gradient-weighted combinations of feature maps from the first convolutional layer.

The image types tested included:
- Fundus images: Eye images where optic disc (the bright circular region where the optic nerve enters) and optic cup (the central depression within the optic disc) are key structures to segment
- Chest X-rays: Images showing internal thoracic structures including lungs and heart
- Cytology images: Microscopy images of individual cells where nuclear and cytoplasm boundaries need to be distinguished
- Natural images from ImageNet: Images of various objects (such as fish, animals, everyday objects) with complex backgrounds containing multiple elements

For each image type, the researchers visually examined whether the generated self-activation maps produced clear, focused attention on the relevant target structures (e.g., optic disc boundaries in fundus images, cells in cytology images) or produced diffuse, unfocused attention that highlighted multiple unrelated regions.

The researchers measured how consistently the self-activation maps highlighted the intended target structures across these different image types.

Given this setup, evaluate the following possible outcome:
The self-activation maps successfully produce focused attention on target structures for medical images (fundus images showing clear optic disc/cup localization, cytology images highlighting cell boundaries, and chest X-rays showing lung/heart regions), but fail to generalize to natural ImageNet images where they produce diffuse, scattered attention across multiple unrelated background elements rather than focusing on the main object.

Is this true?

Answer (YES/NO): YES